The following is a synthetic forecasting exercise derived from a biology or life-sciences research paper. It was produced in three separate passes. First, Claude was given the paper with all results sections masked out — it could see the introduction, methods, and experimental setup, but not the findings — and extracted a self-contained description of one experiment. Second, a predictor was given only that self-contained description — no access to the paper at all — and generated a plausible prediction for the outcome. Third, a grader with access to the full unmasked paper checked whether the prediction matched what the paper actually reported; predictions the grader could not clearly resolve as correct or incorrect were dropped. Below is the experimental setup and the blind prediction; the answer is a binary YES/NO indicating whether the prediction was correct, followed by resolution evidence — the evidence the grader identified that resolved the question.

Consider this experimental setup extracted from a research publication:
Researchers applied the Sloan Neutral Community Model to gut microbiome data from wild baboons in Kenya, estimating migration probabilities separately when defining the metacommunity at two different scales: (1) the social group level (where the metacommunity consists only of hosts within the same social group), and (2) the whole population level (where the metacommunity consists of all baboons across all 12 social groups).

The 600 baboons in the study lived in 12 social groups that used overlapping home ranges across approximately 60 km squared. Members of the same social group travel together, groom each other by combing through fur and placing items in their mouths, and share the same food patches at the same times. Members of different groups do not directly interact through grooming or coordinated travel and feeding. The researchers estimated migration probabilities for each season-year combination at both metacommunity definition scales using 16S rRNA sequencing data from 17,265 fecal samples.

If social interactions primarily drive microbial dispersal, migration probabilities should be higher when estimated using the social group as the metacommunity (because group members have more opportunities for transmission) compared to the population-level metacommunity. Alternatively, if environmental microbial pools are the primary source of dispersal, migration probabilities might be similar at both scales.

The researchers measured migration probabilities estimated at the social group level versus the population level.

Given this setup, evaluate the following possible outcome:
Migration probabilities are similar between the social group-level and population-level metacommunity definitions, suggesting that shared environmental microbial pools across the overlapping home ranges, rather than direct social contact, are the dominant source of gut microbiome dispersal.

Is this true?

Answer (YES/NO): YES